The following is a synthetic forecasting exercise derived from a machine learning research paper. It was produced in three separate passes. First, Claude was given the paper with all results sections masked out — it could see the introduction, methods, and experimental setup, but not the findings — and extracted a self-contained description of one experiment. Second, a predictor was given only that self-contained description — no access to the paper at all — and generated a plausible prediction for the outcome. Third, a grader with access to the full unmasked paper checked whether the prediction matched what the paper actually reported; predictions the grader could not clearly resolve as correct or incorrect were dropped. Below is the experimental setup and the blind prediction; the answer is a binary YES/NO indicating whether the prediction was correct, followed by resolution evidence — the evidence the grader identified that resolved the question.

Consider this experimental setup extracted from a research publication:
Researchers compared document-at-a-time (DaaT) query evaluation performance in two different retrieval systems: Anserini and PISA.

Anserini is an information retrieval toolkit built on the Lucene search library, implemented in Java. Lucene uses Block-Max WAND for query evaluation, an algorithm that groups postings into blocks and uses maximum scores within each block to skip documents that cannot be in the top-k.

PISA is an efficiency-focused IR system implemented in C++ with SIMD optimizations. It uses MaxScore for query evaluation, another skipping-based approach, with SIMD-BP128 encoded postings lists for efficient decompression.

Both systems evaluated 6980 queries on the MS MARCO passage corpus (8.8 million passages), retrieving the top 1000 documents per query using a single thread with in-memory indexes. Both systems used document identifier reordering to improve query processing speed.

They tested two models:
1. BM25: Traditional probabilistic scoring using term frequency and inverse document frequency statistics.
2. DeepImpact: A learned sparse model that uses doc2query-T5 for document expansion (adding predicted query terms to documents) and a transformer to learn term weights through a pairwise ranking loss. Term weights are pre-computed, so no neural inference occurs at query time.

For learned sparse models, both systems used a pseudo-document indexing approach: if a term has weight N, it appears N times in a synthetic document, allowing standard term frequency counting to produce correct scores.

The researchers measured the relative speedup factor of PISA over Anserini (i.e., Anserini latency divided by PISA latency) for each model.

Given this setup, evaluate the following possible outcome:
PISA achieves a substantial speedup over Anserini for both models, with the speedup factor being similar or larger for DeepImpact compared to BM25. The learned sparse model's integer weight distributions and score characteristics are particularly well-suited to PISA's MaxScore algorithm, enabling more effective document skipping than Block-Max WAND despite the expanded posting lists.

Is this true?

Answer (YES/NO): NO